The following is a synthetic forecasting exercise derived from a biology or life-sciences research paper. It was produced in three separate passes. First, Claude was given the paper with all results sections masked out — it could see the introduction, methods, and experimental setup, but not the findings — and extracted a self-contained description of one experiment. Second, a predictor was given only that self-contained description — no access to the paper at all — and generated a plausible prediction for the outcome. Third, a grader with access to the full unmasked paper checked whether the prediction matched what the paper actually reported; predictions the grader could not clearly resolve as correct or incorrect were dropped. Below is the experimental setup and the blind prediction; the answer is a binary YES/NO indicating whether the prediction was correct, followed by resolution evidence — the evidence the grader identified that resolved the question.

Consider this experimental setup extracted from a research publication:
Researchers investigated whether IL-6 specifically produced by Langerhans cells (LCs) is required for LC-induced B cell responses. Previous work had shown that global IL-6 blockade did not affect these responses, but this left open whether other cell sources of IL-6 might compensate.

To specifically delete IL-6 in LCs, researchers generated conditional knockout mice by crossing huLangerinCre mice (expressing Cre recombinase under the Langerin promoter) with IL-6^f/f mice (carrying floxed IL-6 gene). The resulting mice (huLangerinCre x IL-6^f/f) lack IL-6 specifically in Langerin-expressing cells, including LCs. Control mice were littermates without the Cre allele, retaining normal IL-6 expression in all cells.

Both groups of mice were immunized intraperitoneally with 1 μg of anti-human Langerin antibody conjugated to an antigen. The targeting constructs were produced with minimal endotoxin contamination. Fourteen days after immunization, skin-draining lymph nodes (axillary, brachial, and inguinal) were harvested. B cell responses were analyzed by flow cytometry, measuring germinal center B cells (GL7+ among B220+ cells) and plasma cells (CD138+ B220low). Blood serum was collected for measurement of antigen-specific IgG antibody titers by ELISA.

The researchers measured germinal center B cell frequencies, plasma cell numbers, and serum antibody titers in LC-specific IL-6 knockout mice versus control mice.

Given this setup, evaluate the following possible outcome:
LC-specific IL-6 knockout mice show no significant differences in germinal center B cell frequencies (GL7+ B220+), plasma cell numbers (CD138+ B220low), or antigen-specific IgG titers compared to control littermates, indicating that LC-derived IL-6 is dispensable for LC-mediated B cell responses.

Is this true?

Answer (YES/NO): YES